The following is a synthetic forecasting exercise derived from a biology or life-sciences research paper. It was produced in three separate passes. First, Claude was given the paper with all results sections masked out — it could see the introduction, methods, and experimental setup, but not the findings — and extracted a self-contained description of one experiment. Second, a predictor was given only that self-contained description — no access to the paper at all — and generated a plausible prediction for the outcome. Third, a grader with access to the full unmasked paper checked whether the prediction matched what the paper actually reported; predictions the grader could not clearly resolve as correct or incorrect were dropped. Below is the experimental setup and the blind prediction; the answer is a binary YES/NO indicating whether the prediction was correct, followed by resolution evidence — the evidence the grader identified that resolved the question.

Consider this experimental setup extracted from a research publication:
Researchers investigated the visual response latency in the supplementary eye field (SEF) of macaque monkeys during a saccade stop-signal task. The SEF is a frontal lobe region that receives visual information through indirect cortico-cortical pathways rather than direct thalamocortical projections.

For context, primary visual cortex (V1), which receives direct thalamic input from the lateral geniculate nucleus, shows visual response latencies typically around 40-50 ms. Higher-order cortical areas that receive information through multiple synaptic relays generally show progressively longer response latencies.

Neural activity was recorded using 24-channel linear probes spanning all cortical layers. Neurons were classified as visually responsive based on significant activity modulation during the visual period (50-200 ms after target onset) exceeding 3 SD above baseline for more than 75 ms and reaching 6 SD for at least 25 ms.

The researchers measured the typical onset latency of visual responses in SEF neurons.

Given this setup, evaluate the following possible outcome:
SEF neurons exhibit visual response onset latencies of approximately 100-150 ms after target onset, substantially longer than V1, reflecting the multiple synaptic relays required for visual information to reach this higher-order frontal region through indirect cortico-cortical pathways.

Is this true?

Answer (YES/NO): NO